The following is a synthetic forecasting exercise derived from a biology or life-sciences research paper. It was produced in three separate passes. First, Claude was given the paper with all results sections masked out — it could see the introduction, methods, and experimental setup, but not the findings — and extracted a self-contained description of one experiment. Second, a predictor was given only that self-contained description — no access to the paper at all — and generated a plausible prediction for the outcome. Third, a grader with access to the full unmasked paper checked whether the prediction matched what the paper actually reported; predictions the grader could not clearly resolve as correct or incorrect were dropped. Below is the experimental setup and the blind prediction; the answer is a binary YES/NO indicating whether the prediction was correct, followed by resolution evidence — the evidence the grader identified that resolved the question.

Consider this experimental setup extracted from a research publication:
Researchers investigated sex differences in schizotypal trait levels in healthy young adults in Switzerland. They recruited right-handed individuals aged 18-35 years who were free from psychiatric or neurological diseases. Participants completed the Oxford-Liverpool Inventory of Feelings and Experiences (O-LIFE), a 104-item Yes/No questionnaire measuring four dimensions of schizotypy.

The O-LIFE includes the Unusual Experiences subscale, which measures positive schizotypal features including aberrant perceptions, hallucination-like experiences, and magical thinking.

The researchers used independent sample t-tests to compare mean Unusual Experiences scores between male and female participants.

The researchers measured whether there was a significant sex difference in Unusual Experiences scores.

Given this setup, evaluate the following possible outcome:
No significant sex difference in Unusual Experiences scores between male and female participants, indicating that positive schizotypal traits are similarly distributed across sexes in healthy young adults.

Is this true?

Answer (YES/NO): NO